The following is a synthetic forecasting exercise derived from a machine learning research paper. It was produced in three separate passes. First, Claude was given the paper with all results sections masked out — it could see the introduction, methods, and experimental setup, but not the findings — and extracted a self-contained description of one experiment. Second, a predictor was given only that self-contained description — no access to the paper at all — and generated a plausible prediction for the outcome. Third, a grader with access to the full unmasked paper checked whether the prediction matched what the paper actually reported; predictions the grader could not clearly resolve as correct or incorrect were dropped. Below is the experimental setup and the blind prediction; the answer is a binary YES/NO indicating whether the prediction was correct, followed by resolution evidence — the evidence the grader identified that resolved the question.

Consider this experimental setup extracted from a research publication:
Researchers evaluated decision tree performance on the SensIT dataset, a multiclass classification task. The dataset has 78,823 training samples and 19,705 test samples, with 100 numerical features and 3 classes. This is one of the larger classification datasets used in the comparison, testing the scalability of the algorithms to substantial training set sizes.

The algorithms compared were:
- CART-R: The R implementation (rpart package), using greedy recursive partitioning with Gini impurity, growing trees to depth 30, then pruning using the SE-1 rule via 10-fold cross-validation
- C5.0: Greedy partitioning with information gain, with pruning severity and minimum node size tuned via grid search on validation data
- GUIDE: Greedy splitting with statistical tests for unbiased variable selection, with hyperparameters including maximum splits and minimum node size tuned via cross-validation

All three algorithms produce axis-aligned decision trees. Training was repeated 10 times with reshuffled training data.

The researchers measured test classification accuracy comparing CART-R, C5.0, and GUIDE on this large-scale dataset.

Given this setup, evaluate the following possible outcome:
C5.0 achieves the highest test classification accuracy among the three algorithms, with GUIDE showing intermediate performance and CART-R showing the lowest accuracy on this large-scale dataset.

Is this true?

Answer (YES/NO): NO